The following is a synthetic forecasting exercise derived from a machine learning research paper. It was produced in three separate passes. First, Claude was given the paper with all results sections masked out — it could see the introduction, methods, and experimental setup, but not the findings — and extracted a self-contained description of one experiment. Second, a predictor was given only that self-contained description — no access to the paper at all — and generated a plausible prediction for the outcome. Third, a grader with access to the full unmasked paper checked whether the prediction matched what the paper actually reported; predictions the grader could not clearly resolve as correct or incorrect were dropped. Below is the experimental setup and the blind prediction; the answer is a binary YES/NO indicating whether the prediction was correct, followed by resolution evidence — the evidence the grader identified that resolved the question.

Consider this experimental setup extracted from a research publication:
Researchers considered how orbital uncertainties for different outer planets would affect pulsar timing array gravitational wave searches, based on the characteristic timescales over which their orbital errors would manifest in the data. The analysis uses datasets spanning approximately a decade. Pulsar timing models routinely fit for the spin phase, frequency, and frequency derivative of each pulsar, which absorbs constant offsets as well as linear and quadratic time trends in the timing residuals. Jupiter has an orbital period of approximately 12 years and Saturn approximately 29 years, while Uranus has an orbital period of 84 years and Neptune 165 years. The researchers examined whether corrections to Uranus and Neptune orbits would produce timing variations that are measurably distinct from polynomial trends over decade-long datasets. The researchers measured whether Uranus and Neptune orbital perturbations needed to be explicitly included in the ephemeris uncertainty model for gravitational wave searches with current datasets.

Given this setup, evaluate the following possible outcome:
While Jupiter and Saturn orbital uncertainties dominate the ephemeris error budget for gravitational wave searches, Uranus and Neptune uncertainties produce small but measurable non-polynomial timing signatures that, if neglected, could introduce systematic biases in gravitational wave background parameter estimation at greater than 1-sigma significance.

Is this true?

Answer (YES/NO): NO